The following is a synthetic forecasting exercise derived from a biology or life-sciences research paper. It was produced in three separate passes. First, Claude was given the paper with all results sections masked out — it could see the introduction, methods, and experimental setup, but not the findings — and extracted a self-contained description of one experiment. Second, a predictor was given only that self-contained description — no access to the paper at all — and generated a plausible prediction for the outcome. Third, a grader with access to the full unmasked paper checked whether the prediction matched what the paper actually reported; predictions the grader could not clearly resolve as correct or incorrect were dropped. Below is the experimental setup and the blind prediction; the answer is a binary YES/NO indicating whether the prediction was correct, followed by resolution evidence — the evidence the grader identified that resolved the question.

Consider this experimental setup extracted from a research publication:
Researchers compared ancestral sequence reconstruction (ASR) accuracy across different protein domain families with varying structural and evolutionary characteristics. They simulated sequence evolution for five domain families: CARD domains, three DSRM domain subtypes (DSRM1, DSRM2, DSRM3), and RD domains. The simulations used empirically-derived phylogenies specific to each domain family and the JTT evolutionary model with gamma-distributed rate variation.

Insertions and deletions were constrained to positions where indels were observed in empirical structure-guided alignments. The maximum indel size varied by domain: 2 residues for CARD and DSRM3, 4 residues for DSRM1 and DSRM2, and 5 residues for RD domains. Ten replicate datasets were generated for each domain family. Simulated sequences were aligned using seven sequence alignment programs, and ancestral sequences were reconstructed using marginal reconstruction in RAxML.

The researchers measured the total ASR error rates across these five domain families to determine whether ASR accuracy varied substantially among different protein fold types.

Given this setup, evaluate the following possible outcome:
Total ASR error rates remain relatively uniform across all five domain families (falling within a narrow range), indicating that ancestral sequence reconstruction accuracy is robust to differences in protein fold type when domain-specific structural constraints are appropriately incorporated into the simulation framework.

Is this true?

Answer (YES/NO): NO